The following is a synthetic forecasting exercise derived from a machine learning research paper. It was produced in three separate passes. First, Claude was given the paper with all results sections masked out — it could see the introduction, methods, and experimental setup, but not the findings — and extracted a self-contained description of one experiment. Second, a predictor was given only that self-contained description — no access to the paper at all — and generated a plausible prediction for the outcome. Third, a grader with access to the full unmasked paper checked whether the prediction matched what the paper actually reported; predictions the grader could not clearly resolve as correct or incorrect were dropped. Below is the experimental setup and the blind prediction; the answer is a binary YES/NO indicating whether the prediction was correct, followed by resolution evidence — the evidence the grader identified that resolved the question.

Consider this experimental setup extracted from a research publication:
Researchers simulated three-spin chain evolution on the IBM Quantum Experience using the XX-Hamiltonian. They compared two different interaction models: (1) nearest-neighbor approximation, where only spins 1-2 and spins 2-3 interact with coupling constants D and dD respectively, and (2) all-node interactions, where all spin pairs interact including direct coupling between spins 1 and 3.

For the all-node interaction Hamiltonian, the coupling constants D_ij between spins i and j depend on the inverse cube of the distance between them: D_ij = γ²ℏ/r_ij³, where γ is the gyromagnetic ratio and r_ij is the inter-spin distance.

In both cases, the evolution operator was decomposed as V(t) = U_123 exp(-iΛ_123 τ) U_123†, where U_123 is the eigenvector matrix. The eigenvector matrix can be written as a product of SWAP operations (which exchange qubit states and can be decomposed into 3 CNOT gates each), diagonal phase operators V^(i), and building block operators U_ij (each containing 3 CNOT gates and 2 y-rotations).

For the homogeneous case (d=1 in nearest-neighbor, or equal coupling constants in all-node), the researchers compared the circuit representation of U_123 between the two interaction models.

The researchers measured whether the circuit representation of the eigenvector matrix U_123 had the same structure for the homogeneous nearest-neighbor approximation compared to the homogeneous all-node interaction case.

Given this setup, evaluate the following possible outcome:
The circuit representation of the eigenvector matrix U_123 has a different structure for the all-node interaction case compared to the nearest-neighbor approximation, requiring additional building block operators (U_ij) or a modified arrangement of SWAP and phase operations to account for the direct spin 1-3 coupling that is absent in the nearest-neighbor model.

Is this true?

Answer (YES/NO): NO